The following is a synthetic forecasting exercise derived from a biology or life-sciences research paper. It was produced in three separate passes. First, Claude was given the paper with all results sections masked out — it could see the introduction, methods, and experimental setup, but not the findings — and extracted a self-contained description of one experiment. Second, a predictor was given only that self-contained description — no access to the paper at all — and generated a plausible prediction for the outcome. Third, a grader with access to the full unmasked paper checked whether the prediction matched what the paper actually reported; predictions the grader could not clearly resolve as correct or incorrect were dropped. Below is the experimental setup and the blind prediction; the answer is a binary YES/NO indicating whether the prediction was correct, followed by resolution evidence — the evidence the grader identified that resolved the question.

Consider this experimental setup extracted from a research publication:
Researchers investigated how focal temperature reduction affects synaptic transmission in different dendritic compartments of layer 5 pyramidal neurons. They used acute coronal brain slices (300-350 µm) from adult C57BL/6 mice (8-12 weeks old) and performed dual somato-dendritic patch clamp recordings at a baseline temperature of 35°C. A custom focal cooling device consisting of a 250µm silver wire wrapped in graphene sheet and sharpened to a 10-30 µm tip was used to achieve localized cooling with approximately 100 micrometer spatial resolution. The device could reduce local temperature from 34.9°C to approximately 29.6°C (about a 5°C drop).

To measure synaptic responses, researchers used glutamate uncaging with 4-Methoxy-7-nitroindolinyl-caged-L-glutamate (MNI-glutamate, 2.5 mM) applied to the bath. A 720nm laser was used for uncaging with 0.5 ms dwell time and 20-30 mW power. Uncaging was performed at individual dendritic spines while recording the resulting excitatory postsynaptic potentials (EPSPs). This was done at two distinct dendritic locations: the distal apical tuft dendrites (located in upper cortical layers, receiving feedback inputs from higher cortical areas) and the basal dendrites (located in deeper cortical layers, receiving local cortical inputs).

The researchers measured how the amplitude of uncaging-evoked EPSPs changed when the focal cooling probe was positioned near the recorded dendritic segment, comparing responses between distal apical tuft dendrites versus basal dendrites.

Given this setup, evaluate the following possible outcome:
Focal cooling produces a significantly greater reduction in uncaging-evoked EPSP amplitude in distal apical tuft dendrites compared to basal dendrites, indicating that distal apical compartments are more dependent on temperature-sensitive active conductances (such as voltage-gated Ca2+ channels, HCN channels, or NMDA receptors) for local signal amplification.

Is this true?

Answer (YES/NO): NO